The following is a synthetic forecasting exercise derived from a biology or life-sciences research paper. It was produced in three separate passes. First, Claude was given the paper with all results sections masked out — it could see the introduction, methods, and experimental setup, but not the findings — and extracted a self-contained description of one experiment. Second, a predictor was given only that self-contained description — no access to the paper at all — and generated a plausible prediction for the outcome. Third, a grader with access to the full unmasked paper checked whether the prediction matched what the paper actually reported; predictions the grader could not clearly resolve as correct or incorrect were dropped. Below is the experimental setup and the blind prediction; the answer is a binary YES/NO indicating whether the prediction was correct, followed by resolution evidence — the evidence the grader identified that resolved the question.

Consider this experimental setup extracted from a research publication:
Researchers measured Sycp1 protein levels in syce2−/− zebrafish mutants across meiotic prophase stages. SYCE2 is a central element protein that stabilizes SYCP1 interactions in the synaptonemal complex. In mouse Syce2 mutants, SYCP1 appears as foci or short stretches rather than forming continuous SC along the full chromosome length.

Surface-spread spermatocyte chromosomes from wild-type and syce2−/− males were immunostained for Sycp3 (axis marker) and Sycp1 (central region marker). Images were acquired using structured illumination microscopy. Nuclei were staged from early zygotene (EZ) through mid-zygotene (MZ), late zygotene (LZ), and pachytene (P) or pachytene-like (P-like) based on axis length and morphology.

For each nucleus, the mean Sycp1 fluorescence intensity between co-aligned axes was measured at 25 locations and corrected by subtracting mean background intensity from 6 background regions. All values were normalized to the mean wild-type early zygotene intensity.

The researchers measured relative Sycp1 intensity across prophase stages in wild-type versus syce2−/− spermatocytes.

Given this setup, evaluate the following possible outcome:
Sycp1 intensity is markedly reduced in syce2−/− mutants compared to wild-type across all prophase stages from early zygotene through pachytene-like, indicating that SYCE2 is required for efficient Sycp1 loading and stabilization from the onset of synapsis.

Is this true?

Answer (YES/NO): YES